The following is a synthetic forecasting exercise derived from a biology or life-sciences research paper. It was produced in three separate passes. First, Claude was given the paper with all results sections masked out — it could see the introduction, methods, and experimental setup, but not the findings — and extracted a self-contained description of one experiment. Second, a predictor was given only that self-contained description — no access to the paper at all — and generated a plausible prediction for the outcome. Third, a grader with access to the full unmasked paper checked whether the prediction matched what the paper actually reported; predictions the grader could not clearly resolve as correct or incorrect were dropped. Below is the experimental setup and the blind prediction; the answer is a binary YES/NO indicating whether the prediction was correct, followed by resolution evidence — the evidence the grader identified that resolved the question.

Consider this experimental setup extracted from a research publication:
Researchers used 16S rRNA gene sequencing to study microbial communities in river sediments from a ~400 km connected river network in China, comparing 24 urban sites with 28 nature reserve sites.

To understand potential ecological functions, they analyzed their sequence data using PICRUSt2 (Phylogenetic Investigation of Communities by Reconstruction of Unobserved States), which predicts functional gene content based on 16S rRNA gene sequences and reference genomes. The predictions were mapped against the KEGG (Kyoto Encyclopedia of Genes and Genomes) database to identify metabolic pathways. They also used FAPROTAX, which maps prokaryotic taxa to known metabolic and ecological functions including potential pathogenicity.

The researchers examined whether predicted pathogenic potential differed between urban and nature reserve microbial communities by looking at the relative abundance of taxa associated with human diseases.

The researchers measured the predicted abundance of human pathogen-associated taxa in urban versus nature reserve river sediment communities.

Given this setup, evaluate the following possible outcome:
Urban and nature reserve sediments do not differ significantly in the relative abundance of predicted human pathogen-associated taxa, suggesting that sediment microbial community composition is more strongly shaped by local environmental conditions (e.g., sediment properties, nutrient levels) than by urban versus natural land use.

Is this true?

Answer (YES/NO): NO